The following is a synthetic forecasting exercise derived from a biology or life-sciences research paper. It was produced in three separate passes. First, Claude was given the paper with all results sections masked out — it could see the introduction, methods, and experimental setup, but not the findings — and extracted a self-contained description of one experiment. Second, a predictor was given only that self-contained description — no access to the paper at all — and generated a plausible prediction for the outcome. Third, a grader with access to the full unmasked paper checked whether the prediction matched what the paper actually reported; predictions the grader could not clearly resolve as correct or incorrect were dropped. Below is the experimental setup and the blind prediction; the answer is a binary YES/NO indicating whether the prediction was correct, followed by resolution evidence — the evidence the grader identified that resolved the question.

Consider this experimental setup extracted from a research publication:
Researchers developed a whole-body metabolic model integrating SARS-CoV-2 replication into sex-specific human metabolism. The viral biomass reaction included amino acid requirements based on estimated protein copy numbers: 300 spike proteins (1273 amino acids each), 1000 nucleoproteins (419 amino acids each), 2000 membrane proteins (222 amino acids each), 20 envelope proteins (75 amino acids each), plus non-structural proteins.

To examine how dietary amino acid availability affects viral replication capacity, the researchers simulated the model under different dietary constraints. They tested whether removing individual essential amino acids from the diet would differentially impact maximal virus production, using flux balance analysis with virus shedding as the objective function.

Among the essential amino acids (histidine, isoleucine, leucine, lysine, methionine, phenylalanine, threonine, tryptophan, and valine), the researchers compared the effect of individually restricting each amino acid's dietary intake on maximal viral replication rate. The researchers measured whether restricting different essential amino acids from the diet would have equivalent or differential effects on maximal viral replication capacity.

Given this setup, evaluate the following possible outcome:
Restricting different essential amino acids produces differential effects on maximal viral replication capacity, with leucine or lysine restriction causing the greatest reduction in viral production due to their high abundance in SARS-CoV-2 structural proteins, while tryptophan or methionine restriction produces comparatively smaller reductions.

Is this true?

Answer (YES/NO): NO